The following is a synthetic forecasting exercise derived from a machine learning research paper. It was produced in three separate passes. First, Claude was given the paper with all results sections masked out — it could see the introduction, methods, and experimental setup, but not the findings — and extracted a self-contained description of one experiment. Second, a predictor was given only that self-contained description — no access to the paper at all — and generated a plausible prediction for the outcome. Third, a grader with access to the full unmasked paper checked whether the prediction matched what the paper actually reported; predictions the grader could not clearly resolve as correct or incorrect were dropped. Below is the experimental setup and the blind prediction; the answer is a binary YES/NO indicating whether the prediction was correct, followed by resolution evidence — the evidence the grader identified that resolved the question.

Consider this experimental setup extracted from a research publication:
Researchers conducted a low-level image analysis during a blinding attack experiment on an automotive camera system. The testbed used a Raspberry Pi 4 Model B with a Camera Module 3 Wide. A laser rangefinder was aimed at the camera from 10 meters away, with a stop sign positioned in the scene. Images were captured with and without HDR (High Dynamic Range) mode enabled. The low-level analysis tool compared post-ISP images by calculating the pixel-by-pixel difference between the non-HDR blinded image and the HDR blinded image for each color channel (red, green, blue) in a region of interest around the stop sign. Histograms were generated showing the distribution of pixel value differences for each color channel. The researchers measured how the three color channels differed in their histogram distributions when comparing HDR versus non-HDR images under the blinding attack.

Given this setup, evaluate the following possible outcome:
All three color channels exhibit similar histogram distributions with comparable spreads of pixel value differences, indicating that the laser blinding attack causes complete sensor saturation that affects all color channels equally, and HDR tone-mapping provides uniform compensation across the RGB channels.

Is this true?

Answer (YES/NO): NO